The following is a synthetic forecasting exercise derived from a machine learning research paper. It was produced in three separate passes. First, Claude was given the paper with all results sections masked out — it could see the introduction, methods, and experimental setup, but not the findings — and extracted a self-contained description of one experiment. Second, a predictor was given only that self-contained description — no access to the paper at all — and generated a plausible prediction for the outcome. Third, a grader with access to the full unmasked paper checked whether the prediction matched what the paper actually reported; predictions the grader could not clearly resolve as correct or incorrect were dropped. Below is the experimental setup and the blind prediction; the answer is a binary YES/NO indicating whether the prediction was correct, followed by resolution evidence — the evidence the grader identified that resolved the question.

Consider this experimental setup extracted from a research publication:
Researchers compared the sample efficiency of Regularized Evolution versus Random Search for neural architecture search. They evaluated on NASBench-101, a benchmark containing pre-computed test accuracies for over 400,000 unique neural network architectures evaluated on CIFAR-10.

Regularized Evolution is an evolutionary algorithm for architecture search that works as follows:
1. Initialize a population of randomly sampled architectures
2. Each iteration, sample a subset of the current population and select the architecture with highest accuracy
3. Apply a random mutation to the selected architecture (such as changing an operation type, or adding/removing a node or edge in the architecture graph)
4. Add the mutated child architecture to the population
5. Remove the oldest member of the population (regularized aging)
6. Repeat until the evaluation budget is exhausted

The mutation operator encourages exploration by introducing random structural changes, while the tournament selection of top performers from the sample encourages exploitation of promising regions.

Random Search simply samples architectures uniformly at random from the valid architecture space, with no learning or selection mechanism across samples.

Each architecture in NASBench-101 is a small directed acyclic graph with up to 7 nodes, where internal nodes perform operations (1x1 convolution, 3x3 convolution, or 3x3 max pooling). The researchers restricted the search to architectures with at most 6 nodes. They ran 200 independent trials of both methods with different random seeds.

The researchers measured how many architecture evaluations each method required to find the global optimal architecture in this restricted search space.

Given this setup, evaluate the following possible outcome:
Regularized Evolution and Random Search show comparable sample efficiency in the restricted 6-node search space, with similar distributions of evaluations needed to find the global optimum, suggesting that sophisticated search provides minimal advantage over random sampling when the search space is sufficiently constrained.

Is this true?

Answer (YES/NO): YES